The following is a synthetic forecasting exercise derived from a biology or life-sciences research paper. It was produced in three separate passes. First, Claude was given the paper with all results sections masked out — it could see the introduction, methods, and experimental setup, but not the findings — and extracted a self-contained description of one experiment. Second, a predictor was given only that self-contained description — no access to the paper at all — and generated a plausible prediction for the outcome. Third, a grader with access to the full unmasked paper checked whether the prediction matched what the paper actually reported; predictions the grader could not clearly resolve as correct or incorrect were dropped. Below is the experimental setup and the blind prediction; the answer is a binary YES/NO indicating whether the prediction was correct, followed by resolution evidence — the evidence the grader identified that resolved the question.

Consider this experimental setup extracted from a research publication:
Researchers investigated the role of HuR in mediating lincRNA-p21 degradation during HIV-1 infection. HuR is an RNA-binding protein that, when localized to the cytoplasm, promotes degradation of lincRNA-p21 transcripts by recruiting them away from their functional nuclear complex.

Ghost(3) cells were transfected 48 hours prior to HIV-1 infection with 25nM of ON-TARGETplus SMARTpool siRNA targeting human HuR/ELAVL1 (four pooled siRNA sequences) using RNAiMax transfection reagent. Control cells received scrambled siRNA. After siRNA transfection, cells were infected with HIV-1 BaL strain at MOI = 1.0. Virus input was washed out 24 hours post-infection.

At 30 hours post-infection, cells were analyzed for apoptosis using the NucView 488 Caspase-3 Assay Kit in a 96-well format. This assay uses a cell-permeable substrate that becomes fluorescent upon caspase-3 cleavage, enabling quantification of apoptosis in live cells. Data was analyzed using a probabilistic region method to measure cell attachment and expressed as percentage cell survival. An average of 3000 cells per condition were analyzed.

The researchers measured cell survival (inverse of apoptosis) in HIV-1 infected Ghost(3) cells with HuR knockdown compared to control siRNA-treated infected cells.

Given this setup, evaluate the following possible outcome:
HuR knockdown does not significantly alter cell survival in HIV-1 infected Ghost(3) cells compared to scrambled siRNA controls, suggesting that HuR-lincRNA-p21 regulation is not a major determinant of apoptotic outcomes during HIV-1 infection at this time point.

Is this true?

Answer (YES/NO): YES